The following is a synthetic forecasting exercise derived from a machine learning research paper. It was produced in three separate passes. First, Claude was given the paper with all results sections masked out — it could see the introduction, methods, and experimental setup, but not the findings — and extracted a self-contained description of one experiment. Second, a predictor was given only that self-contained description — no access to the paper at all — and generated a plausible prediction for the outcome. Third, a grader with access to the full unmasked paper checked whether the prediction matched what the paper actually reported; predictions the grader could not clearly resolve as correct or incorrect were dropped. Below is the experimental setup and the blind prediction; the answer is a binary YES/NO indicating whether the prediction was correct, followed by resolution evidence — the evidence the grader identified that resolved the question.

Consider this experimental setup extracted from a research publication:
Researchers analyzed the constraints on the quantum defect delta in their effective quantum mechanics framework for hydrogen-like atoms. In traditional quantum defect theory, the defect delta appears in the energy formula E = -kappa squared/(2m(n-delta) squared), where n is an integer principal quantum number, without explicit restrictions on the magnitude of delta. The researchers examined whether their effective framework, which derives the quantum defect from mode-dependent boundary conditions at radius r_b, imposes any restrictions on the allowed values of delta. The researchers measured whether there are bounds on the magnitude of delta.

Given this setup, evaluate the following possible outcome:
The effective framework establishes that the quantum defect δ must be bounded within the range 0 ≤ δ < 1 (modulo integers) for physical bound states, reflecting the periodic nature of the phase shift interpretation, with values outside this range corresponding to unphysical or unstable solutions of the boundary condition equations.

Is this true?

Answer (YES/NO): NO